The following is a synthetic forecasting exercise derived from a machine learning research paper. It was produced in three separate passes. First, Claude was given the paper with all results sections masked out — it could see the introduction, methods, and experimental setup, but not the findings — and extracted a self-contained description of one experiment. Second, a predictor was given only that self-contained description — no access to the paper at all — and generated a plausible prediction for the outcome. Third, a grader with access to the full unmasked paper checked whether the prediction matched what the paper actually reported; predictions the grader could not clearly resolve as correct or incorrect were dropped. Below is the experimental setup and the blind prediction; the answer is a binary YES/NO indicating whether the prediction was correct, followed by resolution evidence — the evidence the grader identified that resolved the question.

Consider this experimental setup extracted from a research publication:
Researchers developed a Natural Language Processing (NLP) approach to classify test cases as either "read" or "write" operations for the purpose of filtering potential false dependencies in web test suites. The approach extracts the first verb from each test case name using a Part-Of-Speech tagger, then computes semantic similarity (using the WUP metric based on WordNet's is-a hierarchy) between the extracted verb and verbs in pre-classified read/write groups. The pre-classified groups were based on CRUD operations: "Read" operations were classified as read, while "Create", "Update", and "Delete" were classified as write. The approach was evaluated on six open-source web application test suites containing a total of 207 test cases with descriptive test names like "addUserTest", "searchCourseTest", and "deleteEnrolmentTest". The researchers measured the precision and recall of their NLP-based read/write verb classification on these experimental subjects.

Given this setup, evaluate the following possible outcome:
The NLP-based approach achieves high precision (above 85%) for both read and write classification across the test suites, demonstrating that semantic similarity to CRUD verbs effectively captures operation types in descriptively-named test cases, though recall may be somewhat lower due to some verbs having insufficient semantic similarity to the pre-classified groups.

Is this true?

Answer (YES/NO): NO